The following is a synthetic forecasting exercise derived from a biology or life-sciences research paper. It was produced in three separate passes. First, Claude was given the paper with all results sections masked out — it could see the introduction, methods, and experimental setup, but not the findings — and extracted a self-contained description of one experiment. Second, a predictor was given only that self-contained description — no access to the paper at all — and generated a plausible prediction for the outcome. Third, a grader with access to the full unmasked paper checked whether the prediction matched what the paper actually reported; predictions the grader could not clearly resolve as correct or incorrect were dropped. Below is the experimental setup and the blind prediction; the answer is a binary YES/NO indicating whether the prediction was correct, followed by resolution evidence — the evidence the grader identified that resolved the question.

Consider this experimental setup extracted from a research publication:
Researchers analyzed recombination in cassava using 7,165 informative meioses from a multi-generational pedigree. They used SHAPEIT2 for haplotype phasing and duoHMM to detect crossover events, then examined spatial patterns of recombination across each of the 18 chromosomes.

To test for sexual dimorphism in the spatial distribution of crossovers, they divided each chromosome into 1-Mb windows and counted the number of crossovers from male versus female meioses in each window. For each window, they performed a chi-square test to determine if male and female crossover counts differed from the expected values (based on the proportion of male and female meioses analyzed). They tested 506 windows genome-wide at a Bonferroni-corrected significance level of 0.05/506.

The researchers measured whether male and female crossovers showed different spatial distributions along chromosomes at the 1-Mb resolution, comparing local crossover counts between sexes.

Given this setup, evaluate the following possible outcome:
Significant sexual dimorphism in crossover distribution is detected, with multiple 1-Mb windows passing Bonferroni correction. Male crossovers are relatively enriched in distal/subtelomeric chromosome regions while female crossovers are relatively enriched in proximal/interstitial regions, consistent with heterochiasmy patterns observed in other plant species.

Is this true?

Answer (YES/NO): NO